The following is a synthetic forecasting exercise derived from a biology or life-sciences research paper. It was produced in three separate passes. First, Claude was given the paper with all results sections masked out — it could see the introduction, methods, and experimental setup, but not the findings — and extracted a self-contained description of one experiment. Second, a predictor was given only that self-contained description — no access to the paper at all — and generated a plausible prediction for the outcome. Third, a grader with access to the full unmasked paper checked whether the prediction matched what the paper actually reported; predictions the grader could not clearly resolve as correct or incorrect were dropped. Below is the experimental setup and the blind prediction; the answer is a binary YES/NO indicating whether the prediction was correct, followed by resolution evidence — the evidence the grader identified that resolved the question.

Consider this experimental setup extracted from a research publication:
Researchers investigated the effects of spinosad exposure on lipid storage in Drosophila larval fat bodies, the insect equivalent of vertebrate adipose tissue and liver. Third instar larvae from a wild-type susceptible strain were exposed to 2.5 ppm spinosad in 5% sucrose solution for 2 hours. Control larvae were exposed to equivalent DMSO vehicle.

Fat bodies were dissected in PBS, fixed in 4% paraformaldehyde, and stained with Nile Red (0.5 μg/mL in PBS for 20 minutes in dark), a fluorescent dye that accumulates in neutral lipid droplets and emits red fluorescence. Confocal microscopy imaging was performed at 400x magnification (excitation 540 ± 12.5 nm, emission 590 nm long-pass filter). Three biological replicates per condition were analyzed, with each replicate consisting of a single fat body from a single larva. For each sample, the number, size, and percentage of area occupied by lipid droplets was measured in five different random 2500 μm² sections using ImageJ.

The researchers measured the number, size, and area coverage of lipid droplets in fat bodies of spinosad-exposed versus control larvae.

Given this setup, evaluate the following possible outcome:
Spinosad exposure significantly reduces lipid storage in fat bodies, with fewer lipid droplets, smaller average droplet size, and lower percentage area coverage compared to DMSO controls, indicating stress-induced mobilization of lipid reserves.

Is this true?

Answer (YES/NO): NO